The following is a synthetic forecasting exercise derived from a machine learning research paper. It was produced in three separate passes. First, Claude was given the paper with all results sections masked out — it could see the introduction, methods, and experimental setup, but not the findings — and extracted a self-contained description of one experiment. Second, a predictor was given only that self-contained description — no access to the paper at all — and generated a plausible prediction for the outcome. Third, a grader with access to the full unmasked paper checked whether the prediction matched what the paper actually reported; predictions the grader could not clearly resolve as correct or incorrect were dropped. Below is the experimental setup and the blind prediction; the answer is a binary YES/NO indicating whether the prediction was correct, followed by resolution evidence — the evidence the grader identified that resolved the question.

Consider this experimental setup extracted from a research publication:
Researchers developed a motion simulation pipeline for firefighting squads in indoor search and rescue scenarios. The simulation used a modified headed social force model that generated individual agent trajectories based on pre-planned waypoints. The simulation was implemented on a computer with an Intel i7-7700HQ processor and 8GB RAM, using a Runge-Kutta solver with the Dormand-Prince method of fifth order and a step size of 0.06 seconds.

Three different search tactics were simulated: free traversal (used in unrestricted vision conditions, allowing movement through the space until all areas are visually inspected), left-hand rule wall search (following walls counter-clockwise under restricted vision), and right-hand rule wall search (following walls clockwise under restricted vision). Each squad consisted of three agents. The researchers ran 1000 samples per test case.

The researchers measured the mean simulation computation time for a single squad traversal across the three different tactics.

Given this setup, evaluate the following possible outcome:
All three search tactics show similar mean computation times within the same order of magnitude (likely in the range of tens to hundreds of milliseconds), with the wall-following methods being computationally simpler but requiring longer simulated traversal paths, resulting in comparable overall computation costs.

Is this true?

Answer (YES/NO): NO